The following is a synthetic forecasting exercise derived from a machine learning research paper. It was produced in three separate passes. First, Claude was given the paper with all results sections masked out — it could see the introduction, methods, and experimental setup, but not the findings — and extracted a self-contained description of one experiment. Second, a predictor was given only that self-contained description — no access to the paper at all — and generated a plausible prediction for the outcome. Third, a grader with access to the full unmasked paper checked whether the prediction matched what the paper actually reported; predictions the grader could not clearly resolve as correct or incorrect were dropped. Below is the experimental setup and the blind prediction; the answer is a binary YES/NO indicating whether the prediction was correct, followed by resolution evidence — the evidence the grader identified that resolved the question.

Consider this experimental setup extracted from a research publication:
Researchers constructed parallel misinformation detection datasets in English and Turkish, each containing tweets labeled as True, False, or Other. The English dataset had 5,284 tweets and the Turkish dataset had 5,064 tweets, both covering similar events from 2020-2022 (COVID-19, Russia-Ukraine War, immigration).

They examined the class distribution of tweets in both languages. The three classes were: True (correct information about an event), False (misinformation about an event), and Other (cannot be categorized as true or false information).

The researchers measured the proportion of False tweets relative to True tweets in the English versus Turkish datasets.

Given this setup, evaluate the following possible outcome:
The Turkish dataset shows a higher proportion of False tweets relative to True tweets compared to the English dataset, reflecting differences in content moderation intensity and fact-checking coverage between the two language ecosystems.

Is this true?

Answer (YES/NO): YES